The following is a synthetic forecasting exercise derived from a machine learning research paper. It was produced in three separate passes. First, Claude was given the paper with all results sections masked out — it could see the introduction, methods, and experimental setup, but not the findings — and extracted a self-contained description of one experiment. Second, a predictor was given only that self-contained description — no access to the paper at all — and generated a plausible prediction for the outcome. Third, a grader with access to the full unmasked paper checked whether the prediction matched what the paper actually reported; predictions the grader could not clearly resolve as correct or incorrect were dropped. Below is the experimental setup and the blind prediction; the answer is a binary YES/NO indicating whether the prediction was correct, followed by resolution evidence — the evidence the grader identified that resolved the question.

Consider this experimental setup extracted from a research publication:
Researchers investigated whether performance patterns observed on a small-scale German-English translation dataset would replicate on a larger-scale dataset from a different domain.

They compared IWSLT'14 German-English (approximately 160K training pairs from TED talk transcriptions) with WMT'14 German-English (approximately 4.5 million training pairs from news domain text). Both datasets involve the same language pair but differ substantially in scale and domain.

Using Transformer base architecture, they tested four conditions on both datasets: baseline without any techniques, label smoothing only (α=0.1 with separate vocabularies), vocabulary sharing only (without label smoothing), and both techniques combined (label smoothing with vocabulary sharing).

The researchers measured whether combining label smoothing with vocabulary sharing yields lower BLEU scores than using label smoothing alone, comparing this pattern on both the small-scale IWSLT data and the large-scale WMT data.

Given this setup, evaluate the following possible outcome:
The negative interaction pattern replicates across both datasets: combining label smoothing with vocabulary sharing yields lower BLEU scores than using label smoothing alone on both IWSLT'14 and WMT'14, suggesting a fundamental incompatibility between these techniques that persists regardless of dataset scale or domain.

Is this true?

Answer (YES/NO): YES